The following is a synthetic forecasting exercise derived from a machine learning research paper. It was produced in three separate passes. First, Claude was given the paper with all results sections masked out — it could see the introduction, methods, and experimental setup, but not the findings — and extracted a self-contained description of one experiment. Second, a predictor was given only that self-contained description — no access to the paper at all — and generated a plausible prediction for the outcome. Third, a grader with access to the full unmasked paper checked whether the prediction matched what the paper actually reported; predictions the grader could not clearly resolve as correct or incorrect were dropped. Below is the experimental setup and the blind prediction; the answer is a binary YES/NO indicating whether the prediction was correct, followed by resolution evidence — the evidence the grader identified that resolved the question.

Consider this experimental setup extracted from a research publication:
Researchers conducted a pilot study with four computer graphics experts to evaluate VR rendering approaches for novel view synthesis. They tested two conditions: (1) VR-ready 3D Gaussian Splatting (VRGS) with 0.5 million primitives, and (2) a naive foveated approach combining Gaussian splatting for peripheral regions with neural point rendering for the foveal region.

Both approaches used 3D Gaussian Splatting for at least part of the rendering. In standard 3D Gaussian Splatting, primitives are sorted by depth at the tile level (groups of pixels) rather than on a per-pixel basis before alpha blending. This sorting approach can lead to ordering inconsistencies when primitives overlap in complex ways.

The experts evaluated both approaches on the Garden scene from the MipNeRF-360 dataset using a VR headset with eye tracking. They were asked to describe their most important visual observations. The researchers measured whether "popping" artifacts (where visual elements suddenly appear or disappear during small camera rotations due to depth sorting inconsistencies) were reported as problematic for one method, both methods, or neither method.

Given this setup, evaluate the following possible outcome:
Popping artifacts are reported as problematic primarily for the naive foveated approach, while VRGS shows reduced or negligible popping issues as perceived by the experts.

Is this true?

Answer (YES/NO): NO